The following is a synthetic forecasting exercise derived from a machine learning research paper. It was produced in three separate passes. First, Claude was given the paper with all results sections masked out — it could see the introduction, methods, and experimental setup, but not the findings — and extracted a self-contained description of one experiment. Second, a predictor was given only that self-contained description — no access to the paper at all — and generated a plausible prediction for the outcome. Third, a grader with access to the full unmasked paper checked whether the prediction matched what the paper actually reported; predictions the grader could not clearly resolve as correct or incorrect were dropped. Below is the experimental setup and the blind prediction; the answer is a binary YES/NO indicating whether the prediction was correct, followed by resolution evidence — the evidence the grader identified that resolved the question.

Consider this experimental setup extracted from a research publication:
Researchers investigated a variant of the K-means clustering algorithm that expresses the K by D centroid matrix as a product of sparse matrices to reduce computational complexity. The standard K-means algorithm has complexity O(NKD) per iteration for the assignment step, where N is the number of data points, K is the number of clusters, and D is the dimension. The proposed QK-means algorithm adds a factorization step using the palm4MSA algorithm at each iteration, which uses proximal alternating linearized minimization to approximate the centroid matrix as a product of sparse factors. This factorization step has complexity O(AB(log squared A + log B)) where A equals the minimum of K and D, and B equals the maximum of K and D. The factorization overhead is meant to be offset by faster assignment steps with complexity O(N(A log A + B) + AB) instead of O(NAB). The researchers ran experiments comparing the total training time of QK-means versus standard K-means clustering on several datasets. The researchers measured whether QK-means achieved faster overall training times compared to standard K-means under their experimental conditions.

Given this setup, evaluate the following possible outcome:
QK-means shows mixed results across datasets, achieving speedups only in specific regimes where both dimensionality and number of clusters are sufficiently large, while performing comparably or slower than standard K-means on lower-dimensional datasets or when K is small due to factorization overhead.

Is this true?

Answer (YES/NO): NO